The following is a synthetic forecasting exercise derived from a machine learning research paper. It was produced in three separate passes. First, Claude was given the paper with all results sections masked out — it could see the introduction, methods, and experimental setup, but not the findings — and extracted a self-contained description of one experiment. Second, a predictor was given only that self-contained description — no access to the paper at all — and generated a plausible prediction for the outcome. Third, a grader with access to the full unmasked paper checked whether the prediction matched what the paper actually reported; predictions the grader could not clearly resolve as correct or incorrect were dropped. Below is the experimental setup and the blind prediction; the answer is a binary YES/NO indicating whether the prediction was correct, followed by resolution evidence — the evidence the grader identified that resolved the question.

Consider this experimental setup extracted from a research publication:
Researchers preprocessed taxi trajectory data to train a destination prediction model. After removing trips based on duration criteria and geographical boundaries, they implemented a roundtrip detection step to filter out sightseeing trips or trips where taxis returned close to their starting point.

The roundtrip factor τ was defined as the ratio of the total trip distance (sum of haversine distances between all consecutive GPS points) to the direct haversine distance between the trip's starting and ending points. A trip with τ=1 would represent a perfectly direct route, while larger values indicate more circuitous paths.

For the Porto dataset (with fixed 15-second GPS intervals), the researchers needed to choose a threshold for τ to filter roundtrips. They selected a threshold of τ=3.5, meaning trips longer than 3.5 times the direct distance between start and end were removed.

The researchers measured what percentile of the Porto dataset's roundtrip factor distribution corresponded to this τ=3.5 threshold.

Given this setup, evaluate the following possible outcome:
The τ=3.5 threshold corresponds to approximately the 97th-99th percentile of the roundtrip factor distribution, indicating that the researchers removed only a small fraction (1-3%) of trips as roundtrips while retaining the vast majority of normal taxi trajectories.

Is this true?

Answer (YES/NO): NO